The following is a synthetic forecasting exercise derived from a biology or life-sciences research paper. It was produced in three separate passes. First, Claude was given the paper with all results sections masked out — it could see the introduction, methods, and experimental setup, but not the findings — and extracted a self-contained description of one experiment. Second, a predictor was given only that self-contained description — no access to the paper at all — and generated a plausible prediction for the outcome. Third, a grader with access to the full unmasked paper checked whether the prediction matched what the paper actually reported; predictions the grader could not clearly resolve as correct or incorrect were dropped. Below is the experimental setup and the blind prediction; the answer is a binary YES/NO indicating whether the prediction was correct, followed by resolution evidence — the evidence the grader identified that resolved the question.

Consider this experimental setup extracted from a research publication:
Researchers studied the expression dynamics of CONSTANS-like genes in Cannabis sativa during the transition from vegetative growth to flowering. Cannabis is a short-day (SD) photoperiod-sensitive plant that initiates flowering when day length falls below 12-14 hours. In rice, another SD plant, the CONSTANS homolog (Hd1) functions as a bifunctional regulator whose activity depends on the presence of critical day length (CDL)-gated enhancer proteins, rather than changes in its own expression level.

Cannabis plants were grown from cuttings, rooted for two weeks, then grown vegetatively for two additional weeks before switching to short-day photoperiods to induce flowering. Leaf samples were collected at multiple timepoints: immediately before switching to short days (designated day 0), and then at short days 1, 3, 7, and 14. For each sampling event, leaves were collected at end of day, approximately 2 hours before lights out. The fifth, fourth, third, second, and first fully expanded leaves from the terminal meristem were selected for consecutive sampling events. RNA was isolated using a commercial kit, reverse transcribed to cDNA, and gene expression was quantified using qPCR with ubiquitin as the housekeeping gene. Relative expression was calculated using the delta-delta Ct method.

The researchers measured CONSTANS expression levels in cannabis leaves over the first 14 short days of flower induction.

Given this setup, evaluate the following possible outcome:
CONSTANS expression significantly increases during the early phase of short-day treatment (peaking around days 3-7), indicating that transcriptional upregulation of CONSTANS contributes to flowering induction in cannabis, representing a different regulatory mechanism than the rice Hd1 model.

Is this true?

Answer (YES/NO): NO